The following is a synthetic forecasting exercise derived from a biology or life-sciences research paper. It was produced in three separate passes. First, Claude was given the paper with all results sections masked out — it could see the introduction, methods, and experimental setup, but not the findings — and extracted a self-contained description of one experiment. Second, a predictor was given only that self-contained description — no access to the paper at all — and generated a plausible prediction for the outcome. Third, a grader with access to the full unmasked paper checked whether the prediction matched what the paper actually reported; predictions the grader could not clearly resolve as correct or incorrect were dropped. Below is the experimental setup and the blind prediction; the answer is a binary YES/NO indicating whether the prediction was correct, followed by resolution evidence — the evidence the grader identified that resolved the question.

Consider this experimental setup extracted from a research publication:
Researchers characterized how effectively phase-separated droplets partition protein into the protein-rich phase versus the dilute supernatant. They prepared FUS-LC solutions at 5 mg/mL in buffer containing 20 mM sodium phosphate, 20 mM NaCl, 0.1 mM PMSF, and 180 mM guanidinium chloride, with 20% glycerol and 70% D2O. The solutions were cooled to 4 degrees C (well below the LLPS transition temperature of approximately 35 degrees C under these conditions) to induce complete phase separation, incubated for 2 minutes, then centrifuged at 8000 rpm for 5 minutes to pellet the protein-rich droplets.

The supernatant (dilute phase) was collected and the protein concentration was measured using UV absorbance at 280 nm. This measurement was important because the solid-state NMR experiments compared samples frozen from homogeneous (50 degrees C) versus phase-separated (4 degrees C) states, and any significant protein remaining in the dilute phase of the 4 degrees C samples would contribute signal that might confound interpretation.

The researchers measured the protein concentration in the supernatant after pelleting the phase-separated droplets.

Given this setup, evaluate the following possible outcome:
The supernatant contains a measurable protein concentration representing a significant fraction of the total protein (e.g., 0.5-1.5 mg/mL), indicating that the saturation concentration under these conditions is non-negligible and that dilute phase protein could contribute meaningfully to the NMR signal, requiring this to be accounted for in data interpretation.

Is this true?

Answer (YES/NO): NO